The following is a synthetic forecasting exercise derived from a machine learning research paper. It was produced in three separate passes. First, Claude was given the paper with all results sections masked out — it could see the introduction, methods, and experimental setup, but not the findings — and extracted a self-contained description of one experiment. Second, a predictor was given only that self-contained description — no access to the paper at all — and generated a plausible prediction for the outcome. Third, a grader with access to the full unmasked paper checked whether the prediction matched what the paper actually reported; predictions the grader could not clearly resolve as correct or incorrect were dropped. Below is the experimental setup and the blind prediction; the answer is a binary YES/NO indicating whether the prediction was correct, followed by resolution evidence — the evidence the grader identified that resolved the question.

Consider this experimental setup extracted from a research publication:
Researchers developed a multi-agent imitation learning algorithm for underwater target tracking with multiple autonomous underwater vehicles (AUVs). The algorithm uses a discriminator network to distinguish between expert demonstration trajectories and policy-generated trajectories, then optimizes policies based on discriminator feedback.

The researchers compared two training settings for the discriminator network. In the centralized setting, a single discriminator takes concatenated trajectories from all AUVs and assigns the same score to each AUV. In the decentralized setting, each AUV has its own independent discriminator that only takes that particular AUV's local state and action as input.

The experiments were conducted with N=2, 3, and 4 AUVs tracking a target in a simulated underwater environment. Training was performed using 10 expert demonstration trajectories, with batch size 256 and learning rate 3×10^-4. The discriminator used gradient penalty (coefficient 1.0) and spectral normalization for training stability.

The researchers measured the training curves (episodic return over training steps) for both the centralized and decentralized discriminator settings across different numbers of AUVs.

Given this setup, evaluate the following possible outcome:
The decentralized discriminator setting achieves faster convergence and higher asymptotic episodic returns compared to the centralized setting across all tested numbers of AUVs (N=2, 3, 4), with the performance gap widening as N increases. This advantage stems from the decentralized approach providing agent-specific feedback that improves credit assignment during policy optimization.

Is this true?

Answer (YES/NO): NO